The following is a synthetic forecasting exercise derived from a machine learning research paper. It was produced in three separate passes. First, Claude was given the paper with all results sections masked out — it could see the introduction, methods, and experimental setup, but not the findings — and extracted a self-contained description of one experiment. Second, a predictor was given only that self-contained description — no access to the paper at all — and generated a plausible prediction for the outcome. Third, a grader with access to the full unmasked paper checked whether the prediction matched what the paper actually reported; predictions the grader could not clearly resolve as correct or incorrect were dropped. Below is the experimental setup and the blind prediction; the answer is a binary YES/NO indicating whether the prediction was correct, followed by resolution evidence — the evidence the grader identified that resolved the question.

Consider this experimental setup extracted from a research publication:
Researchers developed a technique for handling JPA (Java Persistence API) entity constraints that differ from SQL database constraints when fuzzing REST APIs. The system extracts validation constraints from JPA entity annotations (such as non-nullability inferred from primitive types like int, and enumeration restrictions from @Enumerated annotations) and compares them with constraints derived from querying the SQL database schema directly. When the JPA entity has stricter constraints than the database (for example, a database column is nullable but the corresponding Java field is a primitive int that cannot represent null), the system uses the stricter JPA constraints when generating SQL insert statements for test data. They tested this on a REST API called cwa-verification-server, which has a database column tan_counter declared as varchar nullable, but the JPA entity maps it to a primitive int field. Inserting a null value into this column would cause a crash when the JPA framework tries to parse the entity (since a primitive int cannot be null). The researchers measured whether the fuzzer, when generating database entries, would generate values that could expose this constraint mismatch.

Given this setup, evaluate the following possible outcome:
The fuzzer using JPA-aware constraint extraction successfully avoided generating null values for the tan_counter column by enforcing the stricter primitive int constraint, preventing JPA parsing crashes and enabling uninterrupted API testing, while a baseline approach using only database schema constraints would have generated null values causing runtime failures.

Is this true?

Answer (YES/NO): NO